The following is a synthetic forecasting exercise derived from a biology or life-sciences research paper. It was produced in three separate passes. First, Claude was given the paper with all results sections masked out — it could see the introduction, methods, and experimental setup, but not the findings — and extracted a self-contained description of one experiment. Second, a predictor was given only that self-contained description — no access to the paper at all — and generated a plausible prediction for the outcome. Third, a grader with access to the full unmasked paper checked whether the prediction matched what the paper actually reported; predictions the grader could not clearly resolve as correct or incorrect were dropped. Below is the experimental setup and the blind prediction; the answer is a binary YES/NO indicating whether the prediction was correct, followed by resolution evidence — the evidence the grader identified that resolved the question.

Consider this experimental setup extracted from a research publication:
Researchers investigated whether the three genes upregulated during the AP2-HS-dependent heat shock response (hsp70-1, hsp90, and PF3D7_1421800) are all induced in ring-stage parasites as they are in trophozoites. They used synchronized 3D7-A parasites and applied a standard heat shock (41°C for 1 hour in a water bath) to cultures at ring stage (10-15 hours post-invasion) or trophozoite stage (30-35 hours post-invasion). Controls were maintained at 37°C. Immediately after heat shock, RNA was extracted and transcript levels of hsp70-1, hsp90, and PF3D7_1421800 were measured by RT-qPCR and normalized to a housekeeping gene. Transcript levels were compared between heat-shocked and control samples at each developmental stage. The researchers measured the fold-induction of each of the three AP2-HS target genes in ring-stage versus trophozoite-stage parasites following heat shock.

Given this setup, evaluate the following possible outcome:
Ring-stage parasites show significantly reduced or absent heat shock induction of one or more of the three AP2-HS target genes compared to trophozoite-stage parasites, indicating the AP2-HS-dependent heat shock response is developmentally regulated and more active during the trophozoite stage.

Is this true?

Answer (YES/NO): YES